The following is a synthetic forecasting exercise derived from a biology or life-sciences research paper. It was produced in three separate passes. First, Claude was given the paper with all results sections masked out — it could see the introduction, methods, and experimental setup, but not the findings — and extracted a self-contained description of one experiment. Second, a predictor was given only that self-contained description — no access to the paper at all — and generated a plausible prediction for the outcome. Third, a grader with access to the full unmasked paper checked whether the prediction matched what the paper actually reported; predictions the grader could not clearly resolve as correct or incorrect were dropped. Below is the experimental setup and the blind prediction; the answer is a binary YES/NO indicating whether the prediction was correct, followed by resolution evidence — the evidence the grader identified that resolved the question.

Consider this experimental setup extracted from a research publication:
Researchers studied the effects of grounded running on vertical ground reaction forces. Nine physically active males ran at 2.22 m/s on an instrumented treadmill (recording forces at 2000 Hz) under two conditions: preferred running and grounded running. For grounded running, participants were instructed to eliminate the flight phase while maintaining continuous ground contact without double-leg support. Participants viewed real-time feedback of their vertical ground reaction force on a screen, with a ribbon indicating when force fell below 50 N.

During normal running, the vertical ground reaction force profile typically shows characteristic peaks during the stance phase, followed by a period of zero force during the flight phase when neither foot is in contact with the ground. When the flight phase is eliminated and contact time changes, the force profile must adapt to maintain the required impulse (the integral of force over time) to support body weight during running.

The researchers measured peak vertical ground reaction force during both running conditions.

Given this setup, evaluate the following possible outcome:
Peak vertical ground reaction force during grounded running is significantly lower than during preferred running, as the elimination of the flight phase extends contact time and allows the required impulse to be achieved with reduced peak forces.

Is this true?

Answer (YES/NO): YES